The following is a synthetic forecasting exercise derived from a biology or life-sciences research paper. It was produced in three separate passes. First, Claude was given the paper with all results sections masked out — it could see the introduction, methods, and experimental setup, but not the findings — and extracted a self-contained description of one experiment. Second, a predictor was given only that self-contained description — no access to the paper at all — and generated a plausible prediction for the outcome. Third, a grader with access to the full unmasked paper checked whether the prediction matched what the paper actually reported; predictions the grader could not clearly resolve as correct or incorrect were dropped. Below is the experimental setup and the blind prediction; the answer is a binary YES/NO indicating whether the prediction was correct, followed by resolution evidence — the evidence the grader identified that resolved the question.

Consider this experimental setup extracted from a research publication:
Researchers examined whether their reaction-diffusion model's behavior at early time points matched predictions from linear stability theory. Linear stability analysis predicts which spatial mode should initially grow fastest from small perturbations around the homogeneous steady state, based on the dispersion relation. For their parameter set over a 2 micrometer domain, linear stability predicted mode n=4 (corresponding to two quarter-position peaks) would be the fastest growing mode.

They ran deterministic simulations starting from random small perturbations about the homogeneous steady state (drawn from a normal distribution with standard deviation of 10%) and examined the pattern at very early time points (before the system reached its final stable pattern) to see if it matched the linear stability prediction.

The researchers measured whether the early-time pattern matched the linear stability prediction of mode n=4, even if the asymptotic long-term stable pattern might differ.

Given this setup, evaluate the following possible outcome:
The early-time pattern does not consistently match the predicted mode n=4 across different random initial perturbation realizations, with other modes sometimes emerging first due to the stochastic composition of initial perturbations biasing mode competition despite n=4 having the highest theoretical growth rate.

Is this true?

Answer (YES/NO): YES